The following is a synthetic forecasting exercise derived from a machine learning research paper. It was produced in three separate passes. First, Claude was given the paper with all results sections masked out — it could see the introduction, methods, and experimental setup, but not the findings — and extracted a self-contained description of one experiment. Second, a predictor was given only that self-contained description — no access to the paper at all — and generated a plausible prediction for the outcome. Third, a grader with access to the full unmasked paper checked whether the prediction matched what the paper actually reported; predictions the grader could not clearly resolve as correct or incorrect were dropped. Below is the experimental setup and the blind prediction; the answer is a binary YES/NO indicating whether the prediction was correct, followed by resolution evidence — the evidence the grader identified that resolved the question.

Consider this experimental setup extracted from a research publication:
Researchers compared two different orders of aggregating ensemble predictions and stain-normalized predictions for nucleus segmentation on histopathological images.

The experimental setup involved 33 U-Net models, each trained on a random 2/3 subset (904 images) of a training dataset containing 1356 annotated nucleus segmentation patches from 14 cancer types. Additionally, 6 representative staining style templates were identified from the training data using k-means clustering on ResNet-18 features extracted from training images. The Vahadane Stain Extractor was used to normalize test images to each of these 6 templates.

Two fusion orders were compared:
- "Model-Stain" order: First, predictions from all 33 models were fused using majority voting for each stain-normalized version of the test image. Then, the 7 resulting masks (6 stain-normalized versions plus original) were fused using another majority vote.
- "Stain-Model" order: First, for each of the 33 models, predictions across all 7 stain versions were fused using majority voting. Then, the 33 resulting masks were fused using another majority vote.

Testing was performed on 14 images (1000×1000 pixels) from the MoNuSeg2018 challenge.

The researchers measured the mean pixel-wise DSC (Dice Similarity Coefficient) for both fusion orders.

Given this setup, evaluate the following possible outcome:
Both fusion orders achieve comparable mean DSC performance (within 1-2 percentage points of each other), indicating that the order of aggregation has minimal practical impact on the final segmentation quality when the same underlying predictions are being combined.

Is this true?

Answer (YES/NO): YES